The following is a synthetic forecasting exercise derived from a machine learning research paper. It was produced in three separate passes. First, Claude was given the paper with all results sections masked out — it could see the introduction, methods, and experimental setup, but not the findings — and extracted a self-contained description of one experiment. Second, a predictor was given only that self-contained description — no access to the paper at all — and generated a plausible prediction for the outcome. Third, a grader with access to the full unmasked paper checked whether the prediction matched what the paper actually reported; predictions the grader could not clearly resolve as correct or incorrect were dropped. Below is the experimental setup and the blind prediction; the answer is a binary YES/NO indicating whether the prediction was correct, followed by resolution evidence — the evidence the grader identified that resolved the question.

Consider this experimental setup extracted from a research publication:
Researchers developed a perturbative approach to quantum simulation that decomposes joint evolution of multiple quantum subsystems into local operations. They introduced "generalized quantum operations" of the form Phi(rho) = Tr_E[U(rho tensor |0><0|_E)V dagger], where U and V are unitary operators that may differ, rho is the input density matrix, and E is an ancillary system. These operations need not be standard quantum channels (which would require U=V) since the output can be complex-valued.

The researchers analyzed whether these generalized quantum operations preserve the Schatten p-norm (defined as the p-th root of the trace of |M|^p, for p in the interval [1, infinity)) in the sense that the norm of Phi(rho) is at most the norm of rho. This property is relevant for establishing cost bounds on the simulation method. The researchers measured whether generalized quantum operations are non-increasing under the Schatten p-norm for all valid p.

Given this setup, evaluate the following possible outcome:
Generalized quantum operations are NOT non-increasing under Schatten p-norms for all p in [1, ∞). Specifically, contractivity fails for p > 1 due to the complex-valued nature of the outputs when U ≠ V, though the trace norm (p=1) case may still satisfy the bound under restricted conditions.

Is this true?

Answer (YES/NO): NO